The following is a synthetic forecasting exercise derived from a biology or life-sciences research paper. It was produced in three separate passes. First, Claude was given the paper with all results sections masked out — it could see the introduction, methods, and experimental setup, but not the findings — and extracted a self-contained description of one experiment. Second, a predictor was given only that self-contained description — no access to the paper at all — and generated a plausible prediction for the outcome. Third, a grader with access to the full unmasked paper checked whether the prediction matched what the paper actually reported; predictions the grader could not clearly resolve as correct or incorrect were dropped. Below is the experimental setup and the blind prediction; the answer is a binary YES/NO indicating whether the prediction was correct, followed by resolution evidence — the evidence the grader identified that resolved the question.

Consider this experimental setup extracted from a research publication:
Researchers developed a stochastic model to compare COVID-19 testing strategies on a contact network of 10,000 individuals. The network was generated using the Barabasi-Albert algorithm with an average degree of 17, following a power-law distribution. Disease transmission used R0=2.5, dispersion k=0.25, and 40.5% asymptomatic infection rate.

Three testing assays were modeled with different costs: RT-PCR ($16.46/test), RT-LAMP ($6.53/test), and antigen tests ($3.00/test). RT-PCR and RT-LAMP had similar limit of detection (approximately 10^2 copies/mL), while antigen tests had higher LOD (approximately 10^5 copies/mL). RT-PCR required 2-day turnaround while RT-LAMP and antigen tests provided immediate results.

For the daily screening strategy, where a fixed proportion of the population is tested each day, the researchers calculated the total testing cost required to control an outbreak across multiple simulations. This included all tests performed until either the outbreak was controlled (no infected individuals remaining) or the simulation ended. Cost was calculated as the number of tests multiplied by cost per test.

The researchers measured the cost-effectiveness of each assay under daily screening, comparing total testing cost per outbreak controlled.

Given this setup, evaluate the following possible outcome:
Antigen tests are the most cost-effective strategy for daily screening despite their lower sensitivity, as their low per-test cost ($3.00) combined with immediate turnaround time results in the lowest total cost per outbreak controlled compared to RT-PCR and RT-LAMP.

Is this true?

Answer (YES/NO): NO